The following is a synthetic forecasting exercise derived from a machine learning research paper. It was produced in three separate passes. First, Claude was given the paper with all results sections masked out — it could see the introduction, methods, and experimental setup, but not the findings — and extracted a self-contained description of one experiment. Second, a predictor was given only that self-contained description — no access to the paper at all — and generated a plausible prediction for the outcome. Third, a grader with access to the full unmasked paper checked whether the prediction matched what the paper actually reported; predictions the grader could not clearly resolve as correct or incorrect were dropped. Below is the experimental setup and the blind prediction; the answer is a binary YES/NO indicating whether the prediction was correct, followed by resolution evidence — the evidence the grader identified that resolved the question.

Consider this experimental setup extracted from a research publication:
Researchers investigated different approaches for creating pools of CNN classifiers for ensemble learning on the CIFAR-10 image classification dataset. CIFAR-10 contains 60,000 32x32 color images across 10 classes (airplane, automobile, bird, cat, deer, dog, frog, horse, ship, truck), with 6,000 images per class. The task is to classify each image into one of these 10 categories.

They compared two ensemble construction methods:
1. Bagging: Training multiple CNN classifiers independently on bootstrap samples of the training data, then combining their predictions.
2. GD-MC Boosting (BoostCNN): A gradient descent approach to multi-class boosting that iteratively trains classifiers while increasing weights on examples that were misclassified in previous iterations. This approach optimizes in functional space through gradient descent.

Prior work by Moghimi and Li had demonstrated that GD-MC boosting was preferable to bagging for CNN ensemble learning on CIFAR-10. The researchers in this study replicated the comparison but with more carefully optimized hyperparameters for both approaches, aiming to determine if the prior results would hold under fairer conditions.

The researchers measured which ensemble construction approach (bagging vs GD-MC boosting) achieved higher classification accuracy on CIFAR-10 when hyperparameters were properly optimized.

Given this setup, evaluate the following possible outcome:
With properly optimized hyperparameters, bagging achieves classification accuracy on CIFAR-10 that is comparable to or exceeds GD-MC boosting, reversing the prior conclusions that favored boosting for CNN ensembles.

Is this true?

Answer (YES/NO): YES